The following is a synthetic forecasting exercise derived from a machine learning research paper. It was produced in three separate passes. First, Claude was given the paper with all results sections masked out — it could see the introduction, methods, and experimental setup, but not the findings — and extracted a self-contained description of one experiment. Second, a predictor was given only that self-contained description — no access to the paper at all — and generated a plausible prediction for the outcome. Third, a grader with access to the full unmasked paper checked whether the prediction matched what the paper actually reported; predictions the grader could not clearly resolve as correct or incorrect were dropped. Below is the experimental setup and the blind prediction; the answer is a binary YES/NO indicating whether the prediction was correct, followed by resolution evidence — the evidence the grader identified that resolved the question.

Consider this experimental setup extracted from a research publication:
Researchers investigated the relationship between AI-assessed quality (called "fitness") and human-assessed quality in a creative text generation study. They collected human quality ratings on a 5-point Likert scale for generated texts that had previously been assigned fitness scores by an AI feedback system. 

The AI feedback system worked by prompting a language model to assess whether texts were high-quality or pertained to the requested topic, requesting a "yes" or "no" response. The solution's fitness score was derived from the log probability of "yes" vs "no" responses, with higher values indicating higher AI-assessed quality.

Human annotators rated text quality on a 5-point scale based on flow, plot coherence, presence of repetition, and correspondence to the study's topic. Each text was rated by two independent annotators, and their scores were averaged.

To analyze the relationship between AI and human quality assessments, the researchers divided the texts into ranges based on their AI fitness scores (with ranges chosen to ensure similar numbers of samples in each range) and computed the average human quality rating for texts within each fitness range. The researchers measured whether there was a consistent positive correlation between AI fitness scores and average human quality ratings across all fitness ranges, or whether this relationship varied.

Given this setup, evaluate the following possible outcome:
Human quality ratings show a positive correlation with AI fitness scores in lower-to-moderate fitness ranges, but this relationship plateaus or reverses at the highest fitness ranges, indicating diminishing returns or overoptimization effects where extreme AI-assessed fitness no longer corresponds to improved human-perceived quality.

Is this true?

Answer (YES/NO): YES